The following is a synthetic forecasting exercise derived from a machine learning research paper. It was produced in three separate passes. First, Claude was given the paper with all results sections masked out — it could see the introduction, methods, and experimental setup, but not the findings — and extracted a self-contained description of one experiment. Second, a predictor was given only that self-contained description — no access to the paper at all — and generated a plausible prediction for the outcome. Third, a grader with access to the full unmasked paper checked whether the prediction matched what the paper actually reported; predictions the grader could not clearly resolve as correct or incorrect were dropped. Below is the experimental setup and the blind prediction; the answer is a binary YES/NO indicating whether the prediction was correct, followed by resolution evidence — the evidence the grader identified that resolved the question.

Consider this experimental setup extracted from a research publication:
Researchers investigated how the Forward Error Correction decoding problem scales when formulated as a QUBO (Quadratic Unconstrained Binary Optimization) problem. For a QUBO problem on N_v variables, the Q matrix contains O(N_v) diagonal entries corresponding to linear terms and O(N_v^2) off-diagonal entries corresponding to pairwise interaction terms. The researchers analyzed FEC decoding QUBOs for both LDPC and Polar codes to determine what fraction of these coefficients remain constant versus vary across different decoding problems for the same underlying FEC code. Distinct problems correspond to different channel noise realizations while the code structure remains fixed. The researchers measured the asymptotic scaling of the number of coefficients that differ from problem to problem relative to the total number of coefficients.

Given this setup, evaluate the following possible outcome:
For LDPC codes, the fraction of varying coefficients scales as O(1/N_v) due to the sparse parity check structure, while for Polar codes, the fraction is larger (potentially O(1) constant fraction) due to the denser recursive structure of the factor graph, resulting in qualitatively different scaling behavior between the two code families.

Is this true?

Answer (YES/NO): NO